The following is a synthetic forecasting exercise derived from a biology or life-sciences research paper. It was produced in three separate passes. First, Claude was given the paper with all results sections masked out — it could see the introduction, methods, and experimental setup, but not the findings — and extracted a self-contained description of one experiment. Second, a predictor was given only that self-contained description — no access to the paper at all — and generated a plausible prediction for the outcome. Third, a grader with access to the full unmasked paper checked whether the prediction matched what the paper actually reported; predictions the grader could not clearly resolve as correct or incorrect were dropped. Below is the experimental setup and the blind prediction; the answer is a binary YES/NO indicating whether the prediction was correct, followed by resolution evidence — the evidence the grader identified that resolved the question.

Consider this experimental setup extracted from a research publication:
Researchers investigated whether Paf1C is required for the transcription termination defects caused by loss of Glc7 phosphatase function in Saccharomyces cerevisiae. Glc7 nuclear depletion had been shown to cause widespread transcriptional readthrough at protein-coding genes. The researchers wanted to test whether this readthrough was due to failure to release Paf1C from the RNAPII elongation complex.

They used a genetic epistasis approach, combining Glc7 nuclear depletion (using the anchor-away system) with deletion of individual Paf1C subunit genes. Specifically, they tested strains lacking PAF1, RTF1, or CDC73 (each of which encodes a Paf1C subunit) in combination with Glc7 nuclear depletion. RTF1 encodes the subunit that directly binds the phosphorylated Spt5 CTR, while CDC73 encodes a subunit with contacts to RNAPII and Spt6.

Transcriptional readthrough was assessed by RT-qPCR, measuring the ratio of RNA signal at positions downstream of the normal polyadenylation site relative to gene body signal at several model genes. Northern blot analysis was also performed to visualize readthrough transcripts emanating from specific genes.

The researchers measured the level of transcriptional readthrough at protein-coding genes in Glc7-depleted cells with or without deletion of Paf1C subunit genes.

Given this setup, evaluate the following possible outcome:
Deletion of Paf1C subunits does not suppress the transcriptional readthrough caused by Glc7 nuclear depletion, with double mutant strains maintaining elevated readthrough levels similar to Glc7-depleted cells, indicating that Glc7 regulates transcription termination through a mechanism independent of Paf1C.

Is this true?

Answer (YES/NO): NO